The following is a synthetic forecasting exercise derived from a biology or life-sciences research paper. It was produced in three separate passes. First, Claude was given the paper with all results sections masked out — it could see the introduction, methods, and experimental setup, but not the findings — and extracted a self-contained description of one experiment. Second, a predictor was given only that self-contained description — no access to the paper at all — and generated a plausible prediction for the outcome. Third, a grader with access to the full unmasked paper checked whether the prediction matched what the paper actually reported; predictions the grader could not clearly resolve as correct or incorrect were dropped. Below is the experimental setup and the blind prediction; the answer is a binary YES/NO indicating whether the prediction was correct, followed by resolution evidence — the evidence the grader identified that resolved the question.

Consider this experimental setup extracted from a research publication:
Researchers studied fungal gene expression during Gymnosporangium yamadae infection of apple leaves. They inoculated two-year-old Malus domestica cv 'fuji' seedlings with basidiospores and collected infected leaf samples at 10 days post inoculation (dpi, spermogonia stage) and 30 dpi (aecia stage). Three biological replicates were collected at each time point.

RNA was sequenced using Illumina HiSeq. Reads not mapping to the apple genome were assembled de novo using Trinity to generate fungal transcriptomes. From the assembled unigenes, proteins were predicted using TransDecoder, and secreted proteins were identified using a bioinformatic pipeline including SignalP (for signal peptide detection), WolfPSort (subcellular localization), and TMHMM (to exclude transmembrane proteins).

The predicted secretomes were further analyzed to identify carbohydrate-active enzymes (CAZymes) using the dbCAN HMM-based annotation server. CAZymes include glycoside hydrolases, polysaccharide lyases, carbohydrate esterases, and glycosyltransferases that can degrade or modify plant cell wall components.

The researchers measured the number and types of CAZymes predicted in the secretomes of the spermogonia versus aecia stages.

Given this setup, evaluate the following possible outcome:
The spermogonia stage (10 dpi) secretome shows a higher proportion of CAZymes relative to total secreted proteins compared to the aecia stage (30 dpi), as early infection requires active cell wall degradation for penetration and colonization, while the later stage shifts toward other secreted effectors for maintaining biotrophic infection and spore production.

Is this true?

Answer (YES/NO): NO